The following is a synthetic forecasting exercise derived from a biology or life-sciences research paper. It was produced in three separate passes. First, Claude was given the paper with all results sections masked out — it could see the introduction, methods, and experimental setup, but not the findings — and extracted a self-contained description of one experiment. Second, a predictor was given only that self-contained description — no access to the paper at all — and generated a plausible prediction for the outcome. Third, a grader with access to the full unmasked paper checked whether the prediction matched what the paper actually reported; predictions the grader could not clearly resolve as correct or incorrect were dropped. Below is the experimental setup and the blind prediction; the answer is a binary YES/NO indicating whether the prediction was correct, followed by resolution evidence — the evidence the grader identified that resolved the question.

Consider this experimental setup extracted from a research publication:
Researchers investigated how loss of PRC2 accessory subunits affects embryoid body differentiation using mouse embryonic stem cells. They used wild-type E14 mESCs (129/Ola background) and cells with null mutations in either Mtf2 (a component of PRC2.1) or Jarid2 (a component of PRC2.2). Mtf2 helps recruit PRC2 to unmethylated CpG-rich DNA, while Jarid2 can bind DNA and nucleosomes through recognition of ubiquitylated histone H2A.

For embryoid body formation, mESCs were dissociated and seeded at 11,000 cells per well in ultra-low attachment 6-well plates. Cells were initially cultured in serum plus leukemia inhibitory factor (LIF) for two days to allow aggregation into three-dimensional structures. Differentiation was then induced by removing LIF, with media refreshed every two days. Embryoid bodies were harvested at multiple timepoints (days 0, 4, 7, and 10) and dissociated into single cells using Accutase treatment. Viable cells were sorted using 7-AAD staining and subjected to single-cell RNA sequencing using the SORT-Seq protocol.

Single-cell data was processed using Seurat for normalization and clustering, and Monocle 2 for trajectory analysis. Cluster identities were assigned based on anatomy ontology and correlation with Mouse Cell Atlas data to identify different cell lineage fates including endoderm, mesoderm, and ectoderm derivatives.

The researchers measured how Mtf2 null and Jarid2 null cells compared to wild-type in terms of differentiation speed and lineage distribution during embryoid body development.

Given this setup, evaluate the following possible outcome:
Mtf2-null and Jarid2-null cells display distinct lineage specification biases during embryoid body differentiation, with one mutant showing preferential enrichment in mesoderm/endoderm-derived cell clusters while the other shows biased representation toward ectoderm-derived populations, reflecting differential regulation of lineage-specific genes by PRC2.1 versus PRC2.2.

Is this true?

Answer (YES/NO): NO